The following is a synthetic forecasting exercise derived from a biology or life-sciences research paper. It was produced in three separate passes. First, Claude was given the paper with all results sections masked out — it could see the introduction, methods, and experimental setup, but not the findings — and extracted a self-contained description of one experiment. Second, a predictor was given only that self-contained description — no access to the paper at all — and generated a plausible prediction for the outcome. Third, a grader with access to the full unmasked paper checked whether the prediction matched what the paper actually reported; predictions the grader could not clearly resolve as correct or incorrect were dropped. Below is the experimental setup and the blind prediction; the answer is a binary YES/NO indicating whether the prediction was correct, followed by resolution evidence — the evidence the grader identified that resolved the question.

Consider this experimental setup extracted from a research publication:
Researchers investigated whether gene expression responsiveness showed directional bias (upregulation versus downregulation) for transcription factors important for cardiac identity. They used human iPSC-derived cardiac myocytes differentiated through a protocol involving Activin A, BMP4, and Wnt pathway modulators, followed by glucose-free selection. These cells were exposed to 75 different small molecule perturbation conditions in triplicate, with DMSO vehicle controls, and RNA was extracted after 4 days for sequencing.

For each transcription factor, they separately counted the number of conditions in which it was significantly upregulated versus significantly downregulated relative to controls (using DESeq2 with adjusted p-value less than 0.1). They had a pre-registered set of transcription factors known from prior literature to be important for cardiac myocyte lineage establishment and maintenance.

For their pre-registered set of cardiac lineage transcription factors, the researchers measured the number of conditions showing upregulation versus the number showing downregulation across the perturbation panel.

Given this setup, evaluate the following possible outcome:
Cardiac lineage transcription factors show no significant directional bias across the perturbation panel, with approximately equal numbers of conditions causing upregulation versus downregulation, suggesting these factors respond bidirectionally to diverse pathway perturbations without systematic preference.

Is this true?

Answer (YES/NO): NO